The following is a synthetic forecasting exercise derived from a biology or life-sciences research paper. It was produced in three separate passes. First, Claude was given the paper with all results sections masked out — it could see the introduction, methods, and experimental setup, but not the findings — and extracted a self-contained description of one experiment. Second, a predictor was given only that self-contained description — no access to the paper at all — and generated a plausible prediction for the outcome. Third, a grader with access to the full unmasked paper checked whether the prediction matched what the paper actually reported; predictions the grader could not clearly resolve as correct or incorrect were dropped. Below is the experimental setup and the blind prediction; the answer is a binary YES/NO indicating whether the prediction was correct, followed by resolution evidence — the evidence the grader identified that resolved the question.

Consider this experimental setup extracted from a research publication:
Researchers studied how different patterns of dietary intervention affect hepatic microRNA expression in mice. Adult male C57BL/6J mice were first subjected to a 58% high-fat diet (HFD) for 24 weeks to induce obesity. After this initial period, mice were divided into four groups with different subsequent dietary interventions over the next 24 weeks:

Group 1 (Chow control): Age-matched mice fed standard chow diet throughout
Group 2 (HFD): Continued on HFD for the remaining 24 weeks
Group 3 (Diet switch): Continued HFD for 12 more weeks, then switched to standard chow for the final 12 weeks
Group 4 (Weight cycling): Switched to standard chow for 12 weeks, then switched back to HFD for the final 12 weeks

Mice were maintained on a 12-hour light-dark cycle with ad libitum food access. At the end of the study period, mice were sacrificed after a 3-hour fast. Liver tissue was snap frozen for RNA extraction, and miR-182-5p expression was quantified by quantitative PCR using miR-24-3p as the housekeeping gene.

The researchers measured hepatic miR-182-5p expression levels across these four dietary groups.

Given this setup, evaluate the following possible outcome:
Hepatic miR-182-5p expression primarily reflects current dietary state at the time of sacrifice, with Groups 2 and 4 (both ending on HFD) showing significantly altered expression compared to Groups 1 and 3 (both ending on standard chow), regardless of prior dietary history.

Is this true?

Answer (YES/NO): YES